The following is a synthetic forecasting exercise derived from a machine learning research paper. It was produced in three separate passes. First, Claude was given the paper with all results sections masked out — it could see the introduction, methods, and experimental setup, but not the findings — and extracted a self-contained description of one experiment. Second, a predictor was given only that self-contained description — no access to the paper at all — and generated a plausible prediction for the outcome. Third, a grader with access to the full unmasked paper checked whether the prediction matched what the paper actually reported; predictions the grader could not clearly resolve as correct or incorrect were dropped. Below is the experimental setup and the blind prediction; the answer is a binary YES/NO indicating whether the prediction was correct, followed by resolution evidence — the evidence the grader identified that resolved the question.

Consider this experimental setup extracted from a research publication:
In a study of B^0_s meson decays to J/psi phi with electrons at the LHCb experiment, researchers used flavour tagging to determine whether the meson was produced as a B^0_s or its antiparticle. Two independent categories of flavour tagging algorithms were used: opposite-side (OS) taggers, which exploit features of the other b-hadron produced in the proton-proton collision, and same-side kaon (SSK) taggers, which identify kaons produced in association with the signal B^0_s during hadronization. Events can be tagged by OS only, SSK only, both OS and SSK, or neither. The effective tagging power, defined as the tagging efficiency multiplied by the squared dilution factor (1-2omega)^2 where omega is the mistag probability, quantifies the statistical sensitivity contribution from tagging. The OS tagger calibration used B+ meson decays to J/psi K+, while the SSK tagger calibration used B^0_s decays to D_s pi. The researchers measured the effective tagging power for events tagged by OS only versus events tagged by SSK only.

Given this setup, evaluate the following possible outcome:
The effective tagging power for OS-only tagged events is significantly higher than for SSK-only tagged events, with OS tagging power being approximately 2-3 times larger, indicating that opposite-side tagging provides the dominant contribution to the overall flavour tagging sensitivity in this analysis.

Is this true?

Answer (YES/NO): NO